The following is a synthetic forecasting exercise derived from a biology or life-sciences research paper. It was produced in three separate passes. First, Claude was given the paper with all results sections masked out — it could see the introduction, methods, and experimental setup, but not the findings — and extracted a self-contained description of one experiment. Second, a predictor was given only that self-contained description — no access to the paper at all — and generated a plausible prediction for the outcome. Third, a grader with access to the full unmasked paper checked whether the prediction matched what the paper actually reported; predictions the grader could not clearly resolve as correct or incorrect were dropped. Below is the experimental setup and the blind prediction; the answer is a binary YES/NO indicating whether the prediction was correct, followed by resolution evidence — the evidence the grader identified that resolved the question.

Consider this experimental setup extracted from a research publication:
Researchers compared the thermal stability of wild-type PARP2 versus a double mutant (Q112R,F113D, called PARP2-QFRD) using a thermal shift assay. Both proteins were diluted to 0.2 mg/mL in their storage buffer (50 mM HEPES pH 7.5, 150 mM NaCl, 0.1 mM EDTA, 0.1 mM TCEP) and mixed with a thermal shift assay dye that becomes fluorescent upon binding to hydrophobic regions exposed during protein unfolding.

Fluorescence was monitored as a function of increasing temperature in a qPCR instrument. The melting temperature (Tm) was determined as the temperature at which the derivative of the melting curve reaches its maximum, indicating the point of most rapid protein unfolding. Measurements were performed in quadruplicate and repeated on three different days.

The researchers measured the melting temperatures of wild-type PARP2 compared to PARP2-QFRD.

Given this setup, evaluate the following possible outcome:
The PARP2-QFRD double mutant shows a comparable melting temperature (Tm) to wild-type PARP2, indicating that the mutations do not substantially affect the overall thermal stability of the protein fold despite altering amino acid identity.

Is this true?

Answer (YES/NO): YES